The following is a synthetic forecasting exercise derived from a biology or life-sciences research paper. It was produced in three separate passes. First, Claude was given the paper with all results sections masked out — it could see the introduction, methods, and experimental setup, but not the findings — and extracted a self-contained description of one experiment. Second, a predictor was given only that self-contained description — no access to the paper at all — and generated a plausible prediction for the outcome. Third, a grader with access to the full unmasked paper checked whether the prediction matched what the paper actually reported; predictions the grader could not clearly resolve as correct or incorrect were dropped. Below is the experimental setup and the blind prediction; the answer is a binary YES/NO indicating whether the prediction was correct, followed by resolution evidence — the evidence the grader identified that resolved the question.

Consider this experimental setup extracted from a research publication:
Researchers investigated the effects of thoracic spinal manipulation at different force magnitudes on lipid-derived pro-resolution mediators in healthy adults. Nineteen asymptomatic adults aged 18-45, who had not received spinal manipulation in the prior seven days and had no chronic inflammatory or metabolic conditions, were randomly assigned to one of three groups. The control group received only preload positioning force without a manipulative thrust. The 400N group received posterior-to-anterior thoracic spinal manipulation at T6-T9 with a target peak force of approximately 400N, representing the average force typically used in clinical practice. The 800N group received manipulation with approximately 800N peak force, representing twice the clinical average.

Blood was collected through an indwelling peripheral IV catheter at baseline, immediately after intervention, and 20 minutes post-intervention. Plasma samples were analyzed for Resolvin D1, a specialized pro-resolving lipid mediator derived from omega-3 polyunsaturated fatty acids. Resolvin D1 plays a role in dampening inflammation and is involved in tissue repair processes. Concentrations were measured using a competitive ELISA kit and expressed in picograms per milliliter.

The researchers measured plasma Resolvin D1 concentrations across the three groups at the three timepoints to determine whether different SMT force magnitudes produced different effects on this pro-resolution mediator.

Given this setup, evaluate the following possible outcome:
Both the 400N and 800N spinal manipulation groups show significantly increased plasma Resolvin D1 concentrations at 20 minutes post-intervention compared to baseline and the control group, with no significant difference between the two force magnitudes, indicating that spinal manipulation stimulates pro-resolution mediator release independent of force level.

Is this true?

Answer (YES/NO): NO